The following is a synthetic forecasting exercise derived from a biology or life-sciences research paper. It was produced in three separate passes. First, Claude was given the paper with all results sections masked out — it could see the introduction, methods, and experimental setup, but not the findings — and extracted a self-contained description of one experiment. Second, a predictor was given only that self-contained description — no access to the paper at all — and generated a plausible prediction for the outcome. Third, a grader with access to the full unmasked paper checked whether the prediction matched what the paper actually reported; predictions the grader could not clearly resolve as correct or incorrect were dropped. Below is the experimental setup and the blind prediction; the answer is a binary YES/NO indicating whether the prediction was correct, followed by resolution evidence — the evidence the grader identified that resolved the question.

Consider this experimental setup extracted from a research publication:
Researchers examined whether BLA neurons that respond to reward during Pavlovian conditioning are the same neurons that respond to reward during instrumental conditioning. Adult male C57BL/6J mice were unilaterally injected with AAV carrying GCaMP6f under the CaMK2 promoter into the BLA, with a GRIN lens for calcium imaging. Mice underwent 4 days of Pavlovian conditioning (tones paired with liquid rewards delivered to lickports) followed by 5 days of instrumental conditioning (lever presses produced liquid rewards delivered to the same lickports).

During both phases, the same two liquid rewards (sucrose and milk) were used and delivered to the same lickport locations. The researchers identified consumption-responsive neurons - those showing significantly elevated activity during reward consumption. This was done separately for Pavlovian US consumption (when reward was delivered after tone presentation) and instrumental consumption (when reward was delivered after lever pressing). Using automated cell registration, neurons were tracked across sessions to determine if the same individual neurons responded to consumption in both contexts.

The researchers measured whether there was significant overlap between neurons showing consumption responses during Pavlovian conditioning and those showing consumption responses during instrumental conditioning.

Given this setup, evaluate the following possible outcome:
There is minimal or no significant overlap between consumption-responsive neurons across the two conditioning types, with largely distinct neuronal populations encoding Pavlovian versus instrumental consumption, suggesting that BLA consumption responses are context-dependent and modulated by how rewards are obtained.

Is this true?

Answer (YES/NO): NO